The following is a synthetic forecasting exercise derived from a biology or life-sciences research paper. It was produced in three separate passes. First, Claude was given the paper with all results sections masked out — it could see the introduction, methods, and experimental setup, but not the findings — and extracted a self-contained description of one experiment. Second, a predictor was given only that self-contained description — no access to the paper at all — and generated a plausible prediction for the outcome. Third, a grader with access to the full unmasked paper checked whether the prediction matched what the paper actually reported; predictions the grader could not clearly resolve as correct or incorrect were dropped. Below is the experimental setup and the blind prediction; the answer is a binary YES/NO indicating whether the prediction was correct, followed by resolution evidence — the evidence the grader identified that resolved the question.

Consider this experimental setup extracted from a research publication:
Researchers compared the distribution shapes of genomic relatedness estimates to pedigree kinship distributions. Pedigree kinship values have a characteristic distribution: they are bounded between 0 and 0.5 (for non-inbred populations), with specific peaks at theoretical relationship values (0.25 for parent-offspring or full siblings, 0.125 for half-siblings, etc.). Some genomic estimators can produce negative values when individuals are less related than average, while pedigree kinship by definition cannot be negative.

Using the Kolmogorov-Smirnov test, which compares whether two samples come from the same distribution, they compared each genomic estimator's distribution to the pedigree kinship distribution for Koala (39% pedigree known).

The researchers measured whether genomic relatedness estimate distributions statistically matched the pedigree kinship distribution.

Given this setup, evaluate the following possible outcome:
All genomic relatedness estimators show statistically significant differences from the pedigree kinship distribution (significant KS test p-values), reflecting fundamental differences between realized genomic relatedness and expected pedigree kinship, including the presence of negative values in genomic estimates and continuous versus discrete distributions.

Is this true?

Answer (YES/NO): NO